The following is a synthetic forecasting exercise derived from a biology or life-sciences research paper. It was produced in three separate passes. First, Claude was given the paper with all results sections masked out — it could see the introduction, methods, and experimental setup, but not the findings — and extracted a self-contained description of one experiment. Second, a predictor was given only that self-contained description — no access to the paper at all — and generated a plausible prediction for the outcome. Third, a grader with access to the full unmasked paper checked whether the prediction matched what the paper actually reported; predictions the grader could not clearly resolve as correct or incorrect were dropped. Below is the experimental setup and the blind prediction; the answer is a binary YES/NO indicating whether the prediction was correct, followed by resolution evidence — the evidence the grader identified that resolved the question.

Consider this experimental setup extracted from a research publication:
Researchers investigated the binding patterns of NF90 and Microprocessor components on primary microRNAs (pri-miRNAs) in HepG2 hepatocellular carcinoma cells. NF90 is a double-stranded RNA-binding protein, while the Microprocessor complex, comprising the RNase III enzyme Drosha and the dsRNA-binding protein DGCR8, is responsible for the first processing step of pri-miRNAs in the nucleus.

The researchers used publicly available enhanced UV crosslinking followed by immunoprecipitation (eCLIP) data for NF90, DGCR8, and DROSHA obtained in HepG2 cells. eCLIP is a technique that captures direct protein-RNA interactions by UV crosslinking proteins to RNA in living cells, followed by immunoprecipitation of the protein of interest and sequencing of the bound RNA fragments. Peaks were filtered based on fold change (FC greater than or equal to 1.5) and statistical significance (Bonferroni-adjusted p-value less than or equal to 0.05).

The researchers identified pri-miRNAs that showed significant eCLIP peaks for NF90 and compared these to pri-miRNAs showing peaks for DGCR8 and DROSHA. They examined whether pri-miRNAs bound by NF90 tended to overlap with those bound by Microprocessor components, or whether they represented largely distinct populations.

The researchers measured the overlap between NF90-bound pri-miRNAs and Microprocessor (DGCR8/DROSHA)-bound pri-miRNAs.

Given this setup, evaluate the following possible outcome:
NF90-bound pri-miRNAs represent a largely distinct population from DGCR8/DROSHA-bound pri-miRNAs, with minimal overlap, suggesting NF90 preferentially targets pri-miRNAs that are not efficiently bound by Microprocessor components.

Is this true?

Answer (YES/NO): YES